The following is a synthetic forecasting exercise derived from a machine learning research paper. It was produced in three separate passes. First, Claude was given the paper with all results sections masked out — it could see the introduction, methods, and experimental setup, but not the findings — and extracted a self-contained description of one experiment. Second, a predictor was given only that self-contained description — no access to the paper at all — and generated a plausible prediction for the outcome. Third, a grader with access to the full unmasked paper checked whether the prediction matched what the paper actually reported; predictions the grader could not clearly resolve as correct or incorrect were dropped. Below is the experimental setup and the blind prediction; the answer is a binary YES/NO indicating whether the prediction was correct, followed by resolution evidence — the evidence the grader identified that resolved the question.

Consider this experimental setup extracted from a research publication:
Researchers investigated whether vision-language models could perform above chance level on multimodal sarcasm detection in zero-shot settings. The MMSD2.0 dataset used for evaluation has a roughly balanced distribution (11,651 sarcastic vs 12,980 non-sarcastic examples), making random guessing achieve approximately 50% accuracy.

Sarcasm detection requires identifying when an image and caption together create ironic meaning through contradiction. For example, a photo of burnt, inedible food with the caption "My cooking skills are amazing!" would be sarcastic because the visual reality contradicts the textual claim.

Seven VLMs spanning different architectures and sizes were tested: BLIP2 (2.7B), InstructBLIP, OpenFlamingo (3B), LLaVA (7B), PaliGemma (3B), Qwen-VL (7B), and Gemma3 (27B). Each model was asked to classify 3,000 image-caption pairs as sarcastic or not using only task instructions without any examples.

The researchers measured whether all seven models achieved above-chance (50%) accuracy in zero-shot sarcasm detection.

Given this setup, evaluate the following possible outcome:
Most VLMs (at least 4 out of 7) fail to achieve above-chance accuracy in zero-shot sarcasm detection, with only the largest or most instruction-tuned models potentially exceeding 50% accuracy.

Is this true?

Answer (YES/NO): NO